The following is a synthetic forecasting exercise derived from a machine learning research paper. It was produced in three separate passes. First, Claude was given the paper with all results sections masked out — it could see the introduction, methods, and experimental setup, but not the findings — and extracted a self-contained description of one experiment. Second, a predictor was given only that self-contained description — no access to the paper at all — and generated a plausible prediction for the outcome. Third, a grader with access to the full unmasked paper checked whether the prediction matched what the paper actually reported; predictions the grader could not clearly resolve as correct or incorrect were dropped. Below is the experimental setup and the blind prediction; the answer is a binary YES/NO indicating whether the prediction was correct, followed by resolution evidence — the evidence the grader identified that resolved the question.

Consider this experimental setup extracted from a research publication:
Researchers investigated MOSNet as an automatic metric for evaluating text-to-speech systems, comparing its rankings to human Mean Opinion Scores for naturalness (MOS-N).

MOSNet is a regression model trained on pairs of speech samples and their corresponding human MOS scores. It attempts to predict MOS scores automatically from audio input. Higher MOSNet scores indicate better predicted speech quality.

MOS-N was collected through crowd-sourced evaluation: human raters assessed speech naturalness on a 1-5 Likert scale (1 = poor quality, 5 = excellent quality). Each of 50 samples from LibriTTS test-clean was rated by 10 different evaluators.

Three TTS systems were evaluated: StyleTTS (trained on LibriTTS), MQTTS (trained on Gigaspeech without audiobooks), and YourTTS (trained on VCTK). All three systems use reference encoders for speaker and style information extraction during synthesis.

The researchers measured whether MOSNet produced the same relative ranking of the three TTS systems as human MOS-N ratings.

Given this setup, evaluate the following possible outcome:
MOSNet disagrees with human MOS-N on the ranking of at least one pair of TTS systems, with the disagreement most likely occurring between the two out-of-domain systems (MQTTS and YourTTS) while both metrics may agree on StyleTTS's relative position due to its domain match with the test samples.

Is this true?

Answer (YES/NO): YES